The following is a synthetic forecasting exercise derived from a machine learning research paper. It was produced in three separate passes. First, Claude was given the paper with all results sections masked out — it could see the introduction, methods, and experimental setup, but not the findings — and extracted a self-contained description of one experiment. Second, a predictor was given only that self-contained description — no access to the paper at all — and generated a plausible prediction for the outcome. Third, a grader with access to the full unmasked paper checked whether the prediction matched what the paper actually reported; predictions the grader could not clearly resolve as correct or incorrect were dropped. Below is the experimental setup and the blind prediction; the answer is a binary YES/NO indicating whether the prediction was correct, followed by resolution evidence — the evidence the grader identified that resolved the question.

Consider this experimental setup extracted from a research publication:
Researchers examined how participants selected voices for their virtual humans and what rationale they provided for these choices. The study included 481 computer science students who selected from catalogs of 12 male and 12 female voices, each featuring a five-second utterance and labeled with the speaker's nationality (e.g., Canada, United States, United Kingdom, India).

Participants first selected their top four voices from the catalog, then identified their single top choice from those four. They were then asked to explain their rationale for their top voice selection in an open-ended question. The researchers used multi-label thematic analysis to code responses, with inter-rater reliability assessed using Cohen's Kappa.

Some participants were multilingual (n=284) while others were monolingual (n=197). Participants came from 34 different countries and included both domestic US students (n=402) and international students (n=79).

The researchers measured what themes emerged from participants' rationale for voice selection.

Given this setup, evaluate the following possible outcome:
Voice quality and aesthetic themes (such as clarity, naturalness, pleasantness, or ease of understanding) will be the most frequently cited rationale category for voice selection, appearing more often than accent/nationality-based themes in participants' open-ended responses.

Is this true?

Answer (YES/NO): YES